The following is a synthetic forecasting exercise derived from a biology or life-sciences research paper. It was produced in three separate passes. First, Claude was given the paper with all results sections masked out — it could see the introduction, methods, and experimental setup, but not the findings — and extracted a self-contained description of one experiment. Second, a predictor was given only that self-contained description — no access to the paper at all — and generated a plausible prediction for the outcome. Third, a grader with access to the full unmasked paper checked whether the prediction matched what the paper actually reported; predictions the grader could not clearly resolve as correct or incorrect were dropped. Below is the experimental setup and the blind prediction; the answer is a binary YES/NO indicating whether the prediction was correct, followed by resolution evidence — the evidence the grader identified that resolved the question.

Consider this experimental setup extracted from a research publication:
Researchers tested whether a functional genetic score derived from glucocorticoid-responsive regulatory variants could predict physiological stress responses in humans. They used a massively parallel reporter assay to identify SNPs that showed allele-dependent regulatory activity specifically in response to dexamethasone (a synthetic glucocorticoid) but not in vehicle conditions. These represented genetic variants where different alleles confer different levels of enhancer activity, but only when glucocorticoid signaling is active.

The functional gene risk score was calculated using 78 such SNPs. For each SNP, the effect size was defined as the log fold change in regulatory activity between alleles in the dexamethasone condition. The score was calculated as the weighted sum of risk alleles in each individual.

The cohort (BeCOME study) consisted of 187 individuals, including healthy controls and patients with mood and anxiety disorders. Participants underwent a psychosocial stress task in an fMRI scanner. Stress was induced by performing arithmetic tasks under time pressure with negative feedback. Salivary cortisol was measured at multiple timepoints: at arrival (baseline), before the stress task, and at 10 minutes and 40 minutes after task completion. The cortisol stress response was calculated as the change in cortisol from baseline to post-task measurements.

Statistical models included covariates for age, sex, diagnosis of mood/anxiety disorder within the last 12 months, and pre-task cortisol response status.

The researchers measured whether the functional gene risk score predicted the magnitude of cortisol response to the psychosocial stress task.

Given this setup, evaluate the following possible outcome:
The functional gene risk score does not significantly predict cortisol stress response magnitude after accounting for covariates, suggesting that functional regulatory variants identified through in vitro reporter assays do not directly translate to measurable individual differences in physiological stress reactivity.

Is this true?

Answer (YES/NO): NO